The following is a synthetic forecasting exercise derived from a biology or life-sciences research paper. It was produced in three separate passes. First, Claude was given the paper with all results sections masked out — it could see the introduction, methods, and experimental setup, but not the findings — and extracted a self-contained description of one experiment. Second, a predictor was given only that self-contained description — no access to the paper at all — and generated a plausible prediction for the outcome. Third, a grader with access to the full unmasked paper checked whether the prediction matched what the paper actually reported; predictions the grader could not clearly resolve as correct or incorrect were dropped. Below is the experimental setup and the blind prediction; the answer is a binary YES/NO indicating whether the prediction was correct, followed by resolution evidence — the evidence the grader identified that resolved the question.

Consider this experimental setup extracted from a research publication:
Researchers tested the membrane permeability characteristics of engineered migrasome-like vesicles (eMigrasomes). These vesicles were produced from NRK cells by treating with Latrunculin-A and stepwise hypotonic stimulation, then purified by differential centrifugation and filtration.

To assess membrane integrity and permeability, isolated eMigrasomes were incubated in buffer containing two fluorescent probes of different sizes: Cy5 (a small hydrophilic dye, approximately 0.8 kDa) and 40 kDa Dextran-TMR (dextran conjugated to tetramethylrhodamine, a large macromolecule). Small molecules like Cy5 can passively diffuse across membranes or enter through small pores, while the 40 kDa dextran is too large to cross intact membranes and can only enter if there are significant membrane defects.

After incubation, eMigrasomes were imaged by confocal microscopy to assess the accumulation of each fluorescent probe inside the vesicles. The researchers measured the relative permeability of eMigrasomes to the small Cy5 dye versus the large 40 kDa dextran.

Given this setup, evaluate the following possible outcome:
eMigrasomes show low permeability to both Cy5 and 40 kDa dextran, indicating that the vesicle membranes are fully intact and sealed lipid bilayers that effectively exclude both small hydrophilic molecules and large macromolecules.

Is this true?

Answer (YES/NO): NO